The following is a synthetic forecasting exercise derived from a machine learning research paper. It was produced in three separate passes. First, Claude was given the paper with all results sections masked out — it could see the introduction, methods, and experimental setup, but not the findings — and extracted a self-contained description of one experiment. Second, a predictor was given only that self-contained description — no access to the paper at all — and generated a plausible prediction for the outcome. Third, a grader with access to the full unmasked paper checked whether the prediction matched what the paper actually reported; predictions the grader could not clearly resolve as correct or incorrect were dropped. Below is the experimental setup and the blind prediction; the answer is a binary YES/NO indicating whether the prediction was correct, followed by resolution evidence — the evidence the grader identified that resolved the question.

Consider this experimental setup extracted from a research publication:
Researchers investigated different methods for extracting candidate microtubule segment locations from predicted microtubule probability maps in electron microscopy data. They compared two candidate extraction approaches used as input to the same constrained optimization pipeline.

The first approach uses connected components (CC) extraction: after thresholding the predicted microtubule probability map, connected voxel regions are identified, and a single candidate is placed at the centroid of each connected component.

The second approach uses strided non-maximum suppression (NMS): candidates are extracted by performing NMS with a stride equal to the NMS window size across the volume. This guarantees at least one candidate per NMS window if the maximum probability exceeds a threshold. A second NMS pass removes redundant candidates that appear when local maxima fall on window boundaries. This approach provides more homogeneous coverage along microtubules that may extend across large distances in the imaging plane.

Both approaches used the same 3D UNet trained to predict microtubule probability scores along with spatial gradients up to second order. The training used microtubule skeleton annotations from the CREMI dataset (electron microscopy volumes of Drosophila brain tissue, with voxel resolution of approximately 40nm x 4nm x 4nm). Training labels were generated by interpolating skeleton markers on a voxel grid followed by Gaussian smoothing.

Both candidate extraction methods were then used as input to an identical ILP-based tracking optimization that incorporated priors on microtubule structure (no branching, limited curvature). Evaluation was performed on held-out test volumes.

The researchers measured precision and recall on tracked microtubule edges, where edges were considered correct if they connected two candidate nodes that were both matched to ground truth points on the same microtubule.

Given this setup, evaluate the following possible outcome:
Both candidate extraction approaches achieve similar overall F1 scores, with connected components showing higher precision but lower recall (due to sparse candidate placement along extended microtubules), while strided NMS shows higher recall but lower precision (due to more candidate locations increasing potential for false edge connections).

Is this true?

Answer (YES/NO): NO